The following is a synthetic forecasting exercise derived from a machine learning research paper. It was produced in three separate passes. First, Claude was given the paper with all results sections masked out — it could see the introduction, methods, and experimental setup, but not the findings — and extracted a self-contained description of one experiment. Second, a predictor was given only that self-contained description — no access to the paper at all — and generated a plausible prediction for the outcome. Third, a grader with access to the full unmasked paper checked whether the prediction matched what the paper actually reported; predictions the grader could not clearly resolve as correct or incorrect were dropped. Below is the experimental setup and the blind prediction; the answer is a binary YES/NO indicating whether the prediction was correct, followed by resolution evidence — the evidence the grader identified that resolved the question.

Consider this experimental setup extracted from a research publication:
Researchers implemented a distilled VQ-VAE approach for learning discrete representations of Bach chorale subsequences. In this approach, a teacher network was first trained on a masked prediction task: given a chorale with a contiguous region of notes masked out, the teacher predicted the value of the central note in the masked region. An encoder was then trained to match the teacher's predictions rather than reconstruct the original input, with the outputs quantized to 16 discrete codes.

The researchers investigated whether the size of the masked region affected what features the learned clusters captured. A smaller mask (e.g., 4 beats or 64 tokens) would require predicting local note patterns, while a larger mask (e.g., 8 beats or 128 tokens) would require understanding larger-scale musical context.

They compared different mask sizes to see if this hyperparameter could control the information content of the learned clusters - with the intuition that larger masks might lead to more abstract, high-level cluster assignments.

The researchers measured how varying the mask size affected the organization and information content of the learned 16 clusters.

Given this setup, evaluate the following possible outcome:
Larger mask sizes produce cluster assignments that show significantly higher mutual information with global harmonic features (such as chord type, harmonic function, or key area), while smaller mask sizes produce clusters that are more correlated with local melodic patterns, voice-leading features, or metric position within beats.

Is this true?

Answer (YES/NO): NO